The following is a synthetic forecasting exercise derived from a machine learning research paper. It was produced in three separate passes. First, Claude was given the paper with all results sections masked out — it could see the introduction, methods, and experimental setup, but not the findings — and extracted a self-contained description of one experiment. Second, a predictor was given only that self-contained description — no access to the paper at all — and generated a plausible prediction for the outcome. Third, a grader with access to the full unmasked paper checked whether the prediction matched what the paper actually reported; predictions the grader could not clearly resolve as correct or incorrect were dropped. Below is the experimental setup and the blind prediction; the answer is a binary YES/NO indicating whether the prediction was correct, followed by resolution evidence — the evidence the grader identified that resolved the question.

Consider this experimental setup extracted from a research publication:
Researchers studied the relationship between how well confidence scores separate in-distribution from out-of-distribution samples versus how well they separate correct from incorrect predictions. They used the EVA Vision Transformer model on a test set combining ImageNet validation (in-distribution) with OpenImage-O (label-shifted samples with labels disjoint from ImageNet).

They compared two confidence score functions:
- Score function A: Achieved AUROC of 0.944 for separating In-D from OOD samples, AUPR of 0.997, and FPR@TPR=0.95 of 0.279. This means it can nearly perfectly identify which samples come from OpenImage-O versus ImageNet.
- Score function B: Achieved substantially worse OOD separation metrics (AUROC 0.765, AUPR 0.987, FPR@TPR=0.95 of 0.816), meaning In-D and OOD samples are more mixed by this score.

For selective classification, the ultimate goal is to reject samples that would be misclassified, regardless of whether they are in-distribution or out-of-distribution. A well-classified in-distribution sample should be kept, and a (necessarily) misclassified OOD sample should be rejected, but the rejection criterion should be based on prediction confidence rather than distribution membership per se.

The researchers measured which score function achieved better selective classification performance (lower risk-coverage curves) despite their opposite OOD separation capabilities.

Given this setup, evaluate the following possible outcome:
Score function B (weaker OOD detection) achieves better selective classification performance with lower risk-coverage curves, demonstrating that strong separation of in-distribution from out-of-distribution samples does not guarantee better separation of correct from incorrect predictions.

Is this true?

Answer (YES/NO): YES